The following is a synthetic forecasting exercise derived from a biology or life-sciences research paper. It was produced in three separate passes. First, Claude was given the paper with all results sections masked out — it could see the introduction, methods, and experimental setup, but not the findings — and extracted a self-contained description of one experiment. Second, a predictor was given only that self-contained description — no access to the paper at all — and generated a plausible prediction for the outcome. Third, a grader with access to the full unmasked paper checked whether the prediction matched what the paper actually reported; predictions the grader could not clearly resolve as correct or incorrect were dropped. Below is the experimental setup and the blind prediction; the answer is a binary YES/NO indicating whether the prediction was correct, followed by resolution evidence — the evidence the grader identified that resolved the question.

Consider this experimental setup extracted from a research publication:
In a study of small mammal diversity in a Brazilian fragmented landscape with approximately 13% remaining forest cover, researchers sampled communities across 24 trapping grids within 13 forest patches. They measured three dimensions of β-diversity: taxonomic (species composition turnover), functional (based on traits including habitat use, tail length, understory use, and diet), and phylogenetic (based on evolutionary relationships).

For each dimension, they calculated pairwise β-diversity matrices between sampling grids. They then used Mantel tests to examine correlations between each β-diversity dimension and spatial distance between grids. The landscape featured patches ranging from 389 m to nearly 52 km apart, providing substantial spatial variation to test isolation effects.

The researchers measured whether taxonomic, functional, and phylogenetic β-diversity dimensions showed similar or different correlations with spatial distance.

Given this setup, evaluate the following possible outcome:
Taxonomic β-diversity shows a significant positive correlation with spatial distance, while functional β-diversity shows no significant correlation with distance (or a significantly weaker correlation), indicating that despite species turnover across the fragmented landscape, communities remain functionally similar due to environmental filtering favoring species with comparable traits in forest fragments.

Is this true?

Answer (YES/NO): NO